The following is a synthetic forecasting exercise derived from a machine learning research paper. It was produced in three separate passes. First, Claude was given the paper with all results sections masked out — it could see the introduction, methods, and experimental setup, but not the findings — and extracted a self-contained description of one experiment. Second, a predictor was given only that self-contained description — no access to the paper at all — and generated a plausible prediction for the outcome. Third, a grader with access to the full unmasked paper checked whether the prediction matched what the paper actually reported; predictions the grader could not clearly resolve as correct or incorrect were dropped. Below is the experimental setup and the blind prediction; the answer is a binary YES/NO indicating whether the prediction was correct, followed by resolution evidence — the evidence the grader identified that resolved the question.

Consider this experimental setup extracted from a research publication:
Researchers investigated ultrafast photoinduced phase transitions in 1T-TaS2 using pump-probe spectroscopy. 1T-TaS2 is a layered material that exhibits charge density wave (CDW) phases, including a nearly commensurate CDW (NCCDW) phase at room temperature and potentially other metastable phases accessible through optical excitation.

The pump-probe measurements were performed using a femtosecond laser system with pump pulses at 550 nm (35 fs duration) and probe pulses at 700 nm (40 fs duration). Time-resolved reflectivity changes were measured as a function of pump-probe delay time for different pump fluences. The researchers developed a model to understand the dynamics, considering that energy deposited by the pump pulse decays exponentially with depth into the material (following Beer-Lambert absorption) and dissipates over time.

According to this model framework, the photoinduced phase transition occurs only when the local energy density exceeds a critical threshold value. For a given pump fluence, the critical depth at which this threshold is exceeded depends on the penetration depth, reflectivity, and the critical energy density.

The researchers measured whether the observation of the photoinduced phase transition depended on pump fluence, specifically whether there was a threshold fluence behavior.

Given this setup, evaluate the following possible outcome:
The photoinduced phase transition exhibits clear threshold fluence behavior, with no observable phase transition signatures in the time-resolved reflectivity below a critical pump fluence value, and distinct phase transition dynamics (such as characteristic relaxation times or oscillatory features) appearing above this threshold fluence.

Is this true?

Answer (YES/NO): YES